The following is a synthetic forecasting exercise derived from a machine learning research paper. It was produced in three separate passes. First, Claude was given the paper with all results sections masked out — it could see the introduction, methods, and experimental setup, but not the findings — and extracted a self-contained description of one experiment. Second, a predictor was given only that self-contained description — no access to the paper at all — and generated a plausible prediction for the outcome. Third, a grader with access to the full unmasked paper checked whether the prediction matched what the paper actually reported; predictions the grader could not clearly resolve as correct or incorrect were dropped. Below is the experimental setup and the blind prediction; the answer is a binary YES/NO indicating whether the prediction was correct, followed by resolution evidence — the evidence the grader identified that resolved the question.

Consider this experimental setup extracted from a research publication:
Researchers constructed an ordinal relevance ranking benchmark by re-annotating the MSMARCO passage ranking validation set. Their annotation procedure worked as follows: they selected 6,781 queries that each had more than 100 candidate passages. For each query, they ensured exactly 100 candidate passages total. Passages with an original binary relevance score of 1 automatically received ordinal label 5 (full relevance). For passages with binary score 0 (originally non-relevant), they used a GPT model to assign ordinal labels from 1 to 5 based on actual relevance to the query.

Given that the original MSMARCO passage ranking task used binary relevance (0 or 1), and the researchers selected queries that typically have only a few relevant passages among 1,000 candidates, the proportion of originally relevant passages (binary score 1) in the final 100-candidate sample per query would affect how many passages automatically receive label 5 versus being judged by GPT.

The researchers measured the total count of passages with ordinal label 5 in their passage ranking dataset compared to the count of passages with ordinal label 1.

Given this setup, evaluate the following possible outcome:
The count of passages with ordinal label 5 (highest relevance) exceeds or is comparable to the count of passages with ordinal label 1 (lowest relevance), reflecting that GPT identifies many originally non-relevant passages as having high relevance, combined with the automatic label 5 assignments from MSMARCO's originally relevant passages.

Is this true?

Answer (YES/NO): YES